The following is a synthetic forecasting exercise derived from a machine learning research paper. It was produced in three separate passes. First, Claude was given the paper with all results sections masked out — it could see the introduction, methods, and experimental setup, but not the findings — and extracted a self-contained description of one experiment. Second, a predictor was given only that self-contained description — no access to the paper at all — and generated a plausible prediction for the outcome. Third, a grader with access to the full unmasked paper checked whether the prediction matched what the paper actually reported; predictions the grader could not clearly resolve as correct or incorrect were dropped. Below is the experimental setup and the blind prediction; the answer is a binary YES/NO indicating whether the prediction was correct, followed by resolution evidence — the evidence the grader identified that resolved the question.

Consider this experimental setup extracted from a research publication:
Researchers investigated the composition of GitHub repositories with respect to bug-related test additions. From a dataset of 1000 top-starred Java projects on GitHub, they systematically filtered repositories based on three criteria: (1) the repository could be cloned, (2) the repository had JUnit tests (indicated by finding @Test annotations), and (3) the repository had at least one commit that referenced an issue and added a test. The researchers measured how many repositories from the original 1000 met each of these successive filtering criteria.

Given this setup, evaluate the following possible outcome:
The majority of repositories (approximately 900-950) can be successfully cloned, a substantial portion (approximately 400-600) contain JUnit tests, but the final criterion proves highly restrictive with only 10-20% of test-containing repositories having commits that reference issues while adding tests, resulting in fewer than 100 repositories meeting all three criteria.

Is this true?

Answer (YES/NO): NO